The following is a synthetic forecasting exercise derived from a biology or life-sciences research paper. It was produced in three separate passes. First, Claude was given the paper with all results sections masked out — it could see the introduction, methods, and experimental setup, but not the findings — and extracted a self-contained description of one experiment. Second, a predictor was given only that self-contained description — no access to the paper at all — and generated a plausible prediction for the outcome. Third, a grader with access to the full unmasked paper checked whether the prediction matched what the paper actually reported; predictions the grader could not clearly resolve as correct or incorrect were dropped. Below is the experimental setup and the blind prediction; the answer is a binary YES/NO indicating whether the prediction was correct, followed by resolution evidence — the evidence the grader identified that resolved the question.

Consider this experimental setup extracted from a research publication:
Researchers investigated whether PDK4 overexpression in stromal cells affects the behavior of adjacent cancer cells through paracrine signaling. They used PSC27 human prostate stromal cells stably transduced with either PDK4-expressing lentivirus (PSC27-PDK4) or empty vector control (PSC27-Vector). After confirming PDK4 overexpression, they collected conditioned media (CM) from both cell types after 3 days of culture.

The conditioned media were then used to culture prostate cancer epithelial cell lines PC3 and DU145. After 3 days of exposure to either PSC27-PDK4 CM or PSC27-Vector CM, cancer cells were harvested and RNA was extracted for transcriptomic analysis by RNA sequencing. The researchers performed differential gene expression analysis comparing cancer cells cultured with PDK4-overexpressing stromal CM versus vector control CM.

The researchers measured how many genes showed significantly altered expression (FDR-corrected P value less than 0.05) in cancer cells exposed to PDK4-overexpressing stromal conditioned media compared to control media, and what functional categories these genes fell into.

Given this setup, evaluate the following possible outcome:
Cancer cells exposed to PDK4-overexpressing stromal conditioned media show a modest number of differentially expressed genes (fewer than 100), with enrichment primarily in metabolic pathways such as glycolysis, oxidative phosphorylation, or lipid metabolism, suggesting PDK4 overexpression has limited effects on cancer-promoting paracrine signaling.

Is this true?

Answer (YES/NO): NO